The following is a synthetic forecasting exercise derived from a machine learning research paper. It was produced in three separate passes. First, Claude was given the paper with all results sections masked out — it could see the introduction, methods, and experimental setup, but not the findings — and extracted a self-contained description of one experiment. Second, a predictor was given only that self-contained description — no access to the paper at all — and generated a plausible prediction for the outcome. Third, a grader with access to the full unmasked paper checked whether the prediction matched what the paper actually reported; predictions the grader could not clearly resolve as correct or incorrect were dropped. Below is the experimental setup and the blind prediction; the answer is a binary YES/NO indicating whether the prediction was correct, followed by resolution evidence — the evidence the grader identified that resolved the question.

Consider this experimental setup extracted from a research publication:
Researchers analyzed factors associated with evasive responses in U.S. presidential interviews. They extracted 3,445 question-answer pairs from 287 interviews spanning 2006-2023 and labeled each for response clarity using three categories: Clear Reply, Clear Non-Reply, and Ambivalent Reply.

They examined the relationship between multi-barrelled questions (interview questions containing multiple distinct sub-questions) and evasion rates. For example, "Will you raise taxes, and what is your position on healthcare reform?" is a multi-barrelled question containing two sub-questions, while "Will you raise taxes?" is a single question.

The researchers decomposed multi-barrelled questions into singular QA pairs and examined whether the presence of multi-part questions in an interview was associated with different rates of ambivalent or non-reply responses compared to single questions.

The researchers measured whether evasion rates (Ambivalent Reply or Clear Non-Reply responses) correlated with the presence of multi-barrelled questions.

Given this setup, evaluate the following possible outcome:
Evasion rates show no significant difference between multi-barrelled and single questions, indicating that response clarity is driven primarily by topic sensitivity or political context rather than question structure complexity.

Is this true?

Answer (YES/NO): NO